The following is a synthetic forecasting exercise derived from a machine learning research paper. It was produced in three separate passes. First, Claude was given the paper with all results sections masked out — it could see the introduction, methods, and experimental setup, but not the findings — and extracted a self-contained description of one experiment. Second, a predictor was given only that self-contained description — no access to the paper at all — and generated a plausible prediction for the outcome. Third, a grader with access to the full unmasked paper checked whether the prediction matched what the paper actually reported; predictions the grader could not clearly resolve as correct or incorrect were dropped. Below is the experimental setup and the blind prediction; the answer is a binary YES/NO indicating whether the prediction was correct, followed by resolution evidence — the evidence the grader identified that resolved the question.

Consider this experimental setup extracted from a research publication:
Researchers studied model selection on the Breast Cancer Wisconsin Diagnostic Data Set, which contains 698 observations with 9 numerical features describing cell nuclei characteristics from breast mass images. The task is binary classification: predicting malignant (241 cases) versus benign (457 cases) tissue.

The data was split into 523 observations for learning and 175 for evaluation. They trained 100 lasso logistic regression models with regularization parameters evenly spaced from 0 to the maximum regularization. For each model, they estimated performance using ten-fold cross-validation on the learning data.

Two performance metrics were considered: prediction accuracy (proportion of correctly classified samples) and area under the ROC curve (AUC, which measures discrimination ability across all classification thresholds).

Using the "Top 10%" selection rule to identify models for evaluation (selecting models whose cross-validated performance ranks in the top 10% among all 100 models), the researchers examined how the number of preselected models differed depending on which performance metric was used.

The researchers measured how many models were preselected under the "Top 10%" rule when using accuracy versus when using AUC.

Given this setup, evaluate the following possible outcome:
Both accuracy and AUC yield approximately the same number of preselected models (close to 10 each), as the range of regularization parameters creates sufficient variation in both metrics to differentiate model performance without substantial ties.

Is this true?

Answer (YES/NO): YES